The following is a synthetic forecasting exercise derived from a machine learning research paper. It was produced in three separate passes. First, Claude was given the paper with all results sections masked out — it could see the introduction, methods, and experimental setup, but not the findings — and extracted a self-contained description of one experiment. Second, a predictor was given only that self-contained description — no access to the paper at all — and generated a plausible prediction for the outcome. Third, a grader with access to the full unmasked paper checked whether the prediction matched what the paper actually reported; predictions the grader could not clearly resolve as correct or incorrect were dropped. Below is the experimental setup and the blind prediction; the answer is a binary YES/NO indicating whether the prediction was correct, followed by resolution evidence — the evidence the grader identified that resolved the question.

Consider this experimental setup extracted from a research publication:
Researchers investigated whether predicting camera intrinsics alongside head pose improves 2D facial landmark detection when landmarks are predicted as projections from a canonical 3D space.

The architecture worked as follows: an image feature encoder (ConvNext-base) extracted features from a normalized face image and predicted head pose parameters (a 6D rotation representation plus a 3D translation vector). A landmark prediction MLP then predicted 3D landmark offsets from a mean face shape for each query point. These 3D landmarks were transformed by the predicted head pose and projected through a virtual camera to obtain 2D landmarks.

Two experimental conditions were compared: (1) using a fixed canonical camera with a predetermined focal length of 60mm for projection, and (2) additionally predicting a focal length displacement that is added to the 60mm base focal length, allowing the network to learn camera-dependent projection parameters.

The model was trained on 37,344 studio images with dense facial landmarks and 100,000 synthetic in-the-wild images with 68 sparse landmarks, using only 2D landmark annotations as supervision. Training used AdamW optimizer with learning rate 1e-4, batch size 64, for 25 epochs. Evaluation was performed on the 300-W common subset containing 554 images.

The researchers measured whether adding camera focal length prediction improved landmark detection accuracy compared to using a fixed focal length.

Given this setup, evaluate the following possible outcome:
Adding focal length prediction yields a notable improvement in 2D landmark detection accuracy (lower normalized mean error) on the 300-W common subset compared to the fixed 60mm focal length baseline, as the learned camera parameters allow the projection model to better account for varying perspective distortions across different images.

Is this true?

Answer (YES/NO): NO